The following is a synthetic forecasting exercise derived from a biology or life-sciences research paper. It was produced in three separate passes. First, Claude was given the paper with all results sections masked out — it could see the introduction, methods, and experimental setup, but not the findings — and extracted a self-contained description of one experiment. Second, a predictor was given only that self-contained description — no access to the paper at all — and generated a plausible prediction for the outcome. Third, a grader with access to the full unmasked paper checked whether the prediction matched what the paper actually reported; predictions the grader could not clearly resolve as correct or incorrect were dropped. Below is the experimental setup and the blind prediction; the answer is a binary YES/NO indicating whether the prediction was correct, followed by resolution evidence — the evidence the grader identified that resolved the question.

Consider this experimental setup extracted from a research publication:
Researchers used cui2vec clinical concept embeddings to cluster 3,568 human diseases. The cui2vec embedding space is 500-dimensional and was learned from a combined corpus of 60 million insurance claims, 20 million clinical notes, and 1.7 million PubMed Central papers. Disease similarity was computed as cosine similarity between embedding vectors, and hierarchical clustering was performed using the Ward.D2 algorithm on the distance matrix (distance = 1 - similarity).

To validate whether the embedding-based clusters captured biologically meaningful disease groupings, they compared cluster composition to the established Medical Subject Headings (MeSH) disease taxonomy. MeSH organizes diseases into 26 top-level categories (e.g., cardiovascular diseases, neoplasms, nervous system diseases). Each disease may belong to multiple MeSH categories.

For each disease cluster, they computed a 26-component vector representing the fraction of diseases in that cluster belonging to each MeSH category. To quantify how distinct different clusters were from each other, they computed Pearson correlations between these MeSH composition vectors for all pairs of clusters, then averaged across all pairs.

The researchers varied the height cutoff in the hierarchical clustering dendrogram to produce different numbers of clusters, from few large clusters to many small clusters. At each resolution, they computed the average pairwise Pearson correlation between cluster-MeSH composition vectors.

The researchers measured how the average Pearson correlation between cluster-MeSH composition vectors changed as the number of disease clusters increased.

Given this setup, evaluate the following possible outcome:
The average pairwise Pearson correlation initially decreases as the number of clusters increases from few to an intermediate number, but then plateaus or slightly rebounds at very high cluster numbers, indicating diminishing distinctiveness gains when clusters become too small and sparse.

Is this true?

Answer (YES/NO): NO